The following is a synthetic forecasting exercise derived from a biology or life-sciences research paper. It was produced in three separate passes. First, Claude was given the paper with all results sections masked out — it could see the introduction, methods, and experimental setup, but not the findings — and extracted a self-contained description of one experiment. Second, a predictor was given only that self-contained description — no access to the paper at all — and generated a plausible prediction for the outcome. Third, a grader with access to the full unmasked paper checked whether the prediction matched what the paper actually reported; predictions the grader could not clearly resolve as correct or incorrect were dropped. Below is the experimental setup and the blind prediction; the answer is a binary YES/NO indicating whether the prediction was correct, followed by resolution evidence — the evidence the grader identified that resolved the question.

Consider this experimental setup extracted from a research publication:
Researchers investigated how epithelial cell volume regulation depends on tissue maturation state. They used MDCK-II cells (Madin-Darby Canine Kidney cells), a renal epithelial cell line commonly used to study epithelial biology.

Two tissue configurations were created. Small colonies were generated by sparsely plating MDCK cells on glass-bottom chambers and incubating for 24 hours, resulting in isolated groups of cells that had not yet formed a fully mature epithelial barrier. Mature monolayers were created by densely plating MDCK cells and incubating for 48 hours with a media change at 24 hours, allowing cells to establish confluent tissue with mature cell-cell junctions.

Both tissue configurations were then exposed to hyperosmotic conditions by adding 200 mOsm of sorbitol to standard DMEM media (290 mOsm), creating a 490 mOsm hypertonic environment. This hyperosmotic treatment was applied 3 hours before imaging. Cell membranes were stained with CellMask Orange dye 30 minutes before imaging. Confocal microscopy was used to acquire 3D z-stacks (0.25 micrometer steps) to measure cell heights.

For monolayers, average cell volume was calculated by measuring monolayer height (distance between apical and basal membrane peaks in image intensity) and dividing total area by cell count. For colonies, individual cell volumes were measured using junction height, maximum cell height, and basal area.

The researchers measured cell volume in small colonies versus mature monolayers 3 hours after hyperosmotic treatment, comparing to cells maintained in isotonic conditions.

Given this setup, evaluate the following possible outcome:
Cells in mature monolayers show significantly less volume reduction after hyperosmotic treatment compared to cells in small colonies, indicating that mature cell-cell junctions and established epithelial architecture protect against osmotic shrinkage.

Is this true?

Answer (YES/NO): NO